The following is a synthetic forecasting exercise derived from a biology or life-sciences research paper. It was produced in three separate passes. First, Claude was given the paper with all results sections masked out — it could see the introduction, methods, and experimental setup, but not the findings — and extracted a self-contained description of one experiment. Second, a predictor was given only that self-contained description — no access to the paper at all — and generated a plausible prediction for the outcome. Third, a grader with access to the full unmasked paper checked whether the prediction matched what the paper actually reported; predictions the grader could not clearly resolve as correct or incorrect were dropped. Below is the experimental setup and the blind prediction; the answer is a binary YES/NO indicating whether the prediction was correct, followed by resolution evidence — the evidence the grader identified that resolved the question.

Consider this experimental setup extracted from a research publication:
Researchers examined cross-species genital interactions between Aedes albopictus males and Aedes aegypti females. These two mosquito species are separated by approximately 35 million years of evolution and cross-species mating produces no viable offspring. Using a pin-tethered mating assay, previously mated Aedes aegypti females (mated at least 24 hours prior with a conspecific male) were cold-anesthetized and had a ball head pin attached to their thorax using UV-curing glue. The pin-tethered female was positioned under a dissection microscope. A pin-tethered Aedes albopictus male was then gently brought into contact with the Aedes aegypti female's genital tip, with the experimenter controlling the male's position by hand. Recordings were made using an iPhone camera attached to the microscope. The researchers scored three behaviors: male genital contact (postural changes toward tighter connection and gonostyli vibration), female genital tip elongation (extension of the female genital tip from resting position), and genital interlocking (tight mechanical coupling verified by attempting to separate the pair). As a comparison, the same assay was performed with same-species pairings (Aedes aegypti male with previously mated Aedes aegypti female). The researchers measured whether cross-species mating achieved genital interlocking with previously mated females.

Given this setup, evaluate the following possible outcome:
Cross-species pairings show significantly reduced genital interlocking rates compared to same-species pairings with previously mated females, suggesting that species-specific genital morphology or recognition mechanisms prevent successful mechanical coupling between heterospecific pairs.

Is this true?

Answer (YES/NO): NO